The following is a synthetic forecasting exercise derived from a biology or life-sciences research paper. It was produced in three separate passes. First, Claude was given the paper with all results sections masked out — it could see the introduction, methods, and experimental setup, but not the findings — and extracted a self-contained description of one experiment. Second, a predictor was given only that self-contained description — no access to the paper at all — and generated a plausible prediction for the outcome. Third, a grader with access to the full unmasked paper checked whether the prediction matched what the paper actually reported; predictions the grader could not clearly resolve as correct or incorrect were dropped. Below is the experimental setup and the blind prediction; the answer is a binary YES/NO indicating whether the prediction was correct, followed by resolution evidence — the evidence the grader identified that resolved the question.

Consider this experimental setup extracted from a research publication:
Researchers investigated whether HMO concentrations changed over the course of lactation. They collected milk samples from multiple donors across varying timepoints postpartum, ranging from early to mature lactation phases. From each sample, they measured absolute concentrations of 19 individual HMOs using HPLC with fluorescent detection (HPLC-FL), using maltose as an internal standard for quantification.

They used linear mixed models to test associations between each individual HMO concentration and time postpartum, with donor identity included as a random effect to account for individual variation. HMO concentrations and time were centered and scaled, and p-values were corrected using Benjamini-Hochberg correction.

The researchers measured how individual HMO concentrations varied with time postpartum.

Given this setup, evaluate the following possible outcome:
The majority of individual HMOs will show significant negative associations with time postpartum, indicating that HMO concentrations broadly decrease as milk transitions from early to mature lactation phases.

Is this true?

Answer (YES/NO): YES